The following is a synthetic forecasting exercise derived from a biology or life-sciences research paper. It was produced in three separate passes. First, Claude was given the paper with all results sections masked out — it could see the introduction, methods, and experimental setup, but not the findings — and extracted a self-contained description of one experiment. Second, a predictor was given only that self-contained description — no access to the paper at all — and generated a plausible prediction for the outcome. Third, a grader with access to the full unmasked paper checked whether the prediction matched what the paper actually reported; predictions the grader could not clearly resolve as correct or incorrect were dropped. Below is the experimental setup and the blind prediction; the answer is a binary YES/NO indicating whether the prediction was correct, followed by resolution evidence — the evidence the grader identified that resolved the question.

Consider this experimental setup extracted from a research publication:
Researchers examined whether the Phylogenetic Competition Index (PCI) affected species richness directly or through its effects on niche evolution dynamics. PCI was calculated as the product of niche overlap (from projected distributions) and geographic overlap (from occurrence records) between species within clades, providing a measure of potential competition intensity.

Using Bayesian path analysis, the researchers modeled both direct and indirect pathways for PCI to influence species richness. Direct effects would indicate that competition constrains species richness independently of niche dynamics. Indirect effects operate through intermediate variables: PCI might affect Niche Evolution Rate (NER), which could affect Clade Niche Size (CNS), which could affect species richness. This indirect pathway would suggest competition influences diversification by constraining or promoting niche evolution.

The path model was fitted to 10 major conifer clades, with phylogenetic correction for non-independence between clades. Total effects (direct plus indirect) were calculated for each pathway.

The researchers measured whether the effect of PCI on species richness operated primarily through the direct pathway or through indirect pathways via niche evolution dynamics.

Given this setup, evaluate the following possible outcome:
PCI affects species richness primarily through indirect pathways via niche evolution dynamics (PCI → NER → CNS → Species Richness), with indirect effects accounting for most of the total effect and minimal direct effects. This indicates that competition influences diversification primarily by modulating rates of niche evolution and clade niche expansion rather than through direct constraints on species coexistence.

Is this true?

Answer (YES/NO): NO